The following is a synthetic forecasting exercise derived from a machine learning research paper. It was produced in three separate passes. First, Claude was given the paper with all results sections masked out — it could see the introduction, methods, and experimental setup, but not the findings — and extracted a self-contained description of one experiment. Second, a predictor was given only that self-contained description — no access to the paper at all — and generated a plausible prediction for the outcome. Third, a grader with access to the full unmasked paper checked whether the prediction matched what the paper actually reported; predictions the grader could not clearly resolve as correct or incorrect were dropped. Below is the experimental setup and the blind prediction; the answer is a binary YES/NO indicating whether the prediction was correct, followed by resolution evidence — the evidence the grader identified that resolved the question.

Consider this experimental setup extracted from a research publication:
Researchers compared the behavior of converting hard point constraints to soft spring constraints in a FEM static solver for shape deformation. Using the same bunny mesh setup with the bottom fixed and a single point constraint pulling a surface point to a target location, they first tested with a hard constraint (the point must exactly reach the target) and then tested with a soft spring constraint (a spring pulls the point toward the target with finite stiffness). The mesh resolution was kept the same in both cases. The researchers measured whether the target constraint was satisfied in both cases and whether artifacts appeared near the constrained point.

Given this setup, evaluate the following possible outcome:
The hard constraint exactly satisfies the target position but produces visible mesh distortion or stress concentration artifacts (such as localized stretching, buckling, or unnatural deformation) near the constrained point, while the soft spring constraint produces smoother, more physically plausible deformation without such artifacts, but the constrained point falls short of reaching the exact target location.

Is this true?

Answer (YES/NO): NO